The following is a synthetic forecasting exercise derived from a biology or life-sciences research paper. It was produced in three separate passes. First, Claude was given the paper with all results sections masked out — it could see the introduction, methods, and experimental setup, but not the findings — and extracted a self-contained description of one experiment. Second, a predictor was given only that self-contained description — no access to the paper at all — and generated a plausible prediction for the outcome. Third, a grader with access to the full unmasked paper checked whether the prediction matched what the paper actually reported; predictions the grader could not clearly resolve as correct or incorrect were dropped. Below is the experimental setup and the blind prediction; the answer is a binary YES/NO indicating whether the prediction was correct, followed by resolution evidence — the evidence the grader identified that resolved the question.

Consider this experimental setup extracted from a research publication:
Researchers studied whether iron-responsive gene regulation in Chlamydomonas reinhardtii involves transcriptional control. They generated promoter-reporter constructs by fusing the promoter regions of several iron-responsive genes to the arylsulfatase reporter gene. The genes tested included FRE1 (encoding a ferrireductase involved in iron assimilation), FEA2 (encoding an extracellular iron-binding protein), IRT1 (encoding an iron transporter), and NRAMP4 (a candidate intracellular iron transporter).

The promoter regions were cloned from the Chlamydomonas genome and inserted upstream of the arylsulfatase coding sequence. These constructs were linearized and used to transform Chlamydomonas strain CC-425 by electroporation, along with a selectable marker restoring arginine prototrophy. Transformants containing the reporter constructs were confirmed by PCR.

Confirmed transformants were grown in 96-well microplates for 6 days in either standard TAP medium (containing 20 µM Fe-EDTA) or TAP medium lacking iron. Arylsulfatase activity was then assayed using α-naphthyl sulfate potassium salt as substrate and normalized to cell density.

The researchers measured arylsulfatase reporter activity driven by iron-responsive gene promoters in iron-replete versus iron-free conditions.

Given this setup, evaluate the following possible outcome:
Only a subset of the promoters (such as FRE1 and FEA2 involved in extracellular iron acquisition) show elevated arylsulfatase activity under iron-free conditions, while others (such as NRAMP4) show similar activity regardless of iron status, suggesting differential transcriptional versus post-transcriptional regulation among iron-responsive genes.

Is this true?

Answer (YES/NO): NO